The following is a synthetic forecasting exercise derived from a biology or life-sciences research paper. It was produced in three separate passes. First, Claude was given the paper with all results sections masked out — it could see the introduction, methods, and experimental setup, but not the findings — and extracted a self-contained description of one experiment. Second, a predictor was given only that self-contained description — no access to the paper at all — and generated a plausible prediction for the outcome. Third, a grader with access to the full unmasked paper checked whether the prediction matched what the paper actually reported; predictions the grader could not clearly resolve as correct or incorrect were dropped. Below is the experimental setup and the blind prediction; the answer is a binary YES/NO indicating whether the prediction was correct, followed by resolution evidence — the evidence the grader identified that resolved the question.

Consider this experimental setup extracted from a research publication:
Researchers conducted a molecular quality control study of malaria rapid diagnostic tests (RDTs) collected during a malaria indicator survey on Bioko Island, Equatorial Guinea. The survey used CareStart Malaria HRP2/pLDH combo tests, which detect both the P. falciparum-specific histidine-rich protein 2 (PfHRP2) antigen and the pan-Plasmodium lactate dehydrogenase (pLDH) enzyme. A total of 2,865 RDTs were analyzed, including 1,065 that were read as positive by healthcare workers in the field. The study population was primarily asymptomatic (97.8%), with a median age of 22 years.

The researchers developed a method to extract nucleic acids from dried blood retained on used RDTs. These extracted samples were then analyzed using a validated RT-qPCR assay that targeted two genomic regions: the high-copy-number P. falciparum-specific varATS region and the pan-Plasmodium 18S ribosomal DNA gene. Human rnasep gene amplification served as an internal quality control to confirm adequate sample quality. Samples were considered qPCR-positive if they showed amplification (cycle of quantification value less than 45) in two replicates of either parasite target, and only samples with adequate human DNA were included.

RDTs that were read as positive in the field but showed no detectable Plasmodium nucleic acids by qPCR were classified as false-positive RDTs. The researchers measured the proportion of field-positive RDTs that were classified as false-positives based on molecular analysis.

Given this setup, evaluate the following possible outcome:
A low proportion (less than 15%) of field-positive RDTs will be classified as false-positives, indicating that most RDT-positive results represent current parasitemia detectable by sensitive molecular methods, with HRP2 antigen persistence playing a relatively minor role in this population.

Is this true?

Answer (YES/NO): NO